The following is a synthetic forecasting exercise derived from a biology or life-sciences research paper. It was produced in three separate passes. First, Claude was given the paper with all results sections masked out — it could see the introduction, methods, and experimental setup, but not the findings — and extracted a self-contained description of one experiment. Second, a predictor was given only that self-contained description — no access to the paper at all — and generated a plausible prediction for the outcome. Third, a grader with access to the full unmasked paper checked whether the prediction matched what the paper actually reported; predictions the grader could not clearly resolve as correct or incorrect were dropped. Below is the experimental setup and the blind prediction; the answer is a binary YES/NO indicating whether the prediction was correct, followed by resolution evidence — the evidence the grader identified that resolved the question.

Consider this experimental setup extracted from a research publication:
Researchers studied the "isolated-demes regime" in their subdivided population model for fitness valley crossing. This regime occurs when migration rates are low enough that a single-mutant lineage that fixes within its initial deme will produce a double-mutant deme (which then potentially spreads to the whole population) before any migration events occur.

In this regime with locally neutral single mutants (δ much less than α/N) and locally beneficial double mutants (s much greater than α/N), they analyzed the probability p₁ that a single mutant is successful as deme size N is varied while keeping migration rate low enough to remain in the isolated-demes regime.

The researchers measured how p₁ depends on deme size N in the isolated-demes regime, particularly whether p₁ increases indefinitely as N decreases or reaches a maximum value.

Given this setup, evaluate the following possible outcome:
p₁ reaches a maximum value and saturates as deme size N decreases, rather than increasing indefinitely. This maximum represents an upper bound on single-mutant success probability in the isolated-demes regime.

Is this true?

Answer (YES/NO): YES